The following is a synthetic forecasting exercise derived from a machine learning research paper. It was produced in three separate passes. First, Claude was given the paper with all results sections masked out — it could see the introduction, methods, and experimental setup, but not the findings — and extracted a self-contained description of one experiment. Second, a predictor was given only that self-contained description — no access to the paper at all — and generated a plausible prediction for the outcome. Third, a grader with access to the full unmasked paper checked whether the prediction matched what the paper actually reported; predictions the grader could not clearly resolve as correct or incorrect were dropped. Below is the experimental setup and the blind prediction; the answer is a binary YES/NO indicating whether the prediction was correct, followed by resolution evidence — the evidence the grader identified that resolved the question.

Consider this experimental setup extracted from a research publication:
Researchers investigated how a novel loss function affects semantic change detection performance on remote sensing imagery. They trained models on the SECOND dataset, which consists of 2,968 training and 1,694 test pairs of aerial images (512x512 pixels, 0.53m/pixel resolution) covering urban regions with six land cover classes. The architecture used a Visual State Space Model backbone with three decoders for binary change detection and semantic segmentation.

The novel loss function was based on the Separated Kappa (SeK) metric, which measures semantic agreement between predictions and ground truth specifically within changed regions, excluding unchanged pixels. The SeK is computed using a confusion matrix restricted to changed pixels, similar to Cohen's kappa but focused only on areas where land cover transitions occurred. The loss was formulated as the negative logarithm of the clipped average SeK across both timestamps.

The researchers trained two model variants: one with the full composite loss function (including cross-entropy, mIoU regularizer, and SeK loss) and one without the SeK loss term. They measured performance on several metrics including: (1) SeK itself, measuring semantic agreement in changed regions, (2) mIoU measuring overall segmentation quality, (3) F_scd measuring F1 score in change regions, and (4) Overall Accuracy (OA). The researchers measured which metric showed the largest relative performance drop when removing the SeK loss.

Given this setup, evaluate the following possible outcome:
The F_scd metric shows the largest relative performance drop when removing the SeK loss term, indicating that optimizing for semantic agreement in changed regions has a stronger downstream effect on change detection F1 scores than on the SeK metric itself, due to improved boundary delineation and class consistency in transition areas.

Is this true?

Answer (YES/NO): NO